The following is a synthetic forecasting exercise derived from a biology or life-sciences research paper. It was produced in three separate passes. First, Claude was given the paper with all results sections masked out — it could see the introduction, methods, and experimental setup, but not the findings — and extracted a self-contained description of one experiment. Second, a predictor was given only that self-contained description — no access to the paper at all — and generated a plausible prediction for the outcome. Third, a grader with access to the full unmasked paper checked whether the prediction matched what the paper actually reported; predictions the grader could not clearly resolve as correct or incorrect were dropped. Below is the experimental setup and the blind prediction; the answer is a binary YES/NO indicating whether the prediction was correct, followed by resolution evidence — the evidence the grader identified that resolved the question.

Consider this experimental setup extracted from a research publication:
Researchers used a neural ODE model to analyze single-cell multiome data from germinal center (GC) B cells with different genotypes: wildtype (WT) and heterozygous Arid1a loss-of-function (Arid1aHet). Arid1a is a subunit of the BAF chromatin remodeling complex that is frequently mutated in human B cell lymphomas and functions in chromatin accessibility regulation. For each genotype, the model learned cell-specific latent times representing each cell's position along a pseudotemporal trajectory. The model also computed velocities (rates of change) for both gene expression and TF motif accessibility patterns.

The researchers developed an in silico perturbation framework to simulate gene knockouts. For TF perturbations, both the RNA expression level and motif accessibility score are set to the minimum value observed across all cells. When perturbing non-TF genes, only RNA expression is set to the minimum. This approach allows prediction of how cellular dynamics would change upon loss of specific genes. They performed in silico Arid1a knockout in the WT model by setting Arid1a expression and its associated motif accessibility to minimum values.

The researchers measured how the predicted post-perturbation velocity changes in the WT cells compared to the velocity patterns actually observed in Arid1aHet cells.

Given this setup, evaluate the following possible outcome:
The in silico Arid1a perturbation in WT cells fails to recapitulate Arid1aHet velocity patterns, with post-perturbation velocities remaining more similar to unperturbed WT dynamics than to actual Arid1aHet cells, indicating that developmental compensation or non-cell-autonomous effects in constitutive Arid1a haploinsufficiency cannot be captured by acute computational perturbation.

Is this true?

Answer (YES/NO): NO